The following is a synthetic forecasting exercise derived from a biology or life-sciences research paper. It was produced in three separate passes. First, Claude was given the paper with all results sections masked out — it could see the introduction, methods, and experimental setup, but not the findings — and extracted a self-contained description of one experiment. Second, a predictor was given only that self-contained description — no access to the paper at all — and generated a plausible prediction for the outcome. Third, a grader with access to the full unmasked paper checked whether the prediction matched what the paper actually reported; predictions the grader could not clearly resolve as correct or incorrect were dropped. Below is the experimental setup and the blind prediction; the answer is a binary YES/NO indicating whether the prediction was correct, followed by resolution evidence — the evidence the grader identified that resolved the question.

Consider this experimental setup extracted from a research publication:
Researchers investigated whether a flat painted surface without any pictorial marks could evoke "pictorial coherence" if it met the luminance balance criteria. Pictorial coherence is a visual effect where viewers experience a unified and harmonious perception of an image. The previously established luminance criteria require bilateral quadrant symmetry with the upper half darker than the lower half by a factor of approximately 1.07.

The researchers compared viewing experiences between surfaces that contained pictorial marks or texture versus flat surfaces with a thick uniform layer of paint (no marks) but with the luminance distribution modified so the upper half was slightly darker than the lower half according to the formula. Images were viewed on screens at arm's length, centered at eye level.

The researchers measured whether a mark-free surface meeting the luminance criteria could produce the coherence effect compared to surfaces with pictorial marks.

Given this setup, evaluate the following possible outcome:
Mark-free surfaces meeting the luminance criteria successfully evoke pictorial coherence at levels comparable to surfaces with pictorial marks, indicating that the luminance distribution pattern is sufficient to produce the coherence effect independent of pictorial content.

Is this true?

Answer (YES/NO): NO